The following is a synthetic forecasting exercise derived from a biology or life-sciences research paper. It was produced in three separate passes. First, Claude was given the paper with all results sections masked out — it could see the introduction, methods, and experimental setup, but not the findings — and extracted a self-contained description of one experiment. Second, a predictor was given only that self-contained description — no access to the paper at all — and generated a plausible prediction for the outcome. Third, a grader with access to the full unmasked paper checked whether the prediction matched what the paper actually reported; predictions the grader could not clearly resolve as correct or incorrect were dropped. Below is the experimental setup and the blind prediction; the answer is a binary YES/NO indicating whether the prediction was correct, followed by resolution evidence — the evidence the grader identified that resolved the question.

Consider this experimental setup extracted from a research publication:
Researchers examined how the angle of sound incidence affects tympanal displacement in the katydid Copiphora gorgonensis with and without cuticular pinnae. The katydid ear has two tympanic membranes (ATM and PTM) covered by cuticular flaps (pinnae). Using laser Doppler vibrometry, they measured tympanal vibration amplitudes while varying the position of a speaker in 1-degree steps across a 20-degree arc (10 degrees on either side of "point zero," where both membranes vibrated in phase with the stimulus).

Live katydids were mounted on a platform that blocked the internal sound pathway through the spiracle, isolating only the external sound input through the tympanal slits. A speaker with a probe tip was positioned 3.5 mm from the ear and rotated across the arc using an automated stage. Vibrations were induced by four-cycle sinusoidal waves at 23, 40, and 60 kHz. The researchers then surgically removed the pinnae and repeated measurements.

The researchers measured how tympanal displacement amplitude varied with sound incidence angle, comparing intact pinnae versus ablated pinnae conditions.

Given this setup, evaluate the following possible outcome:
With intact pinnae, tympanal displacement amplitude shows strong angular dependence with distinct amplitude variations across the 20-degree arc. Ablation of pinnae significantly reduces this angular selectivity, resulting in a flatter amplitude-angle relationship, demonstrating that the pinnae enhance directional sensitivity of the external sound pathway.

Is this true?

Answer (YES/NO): NO